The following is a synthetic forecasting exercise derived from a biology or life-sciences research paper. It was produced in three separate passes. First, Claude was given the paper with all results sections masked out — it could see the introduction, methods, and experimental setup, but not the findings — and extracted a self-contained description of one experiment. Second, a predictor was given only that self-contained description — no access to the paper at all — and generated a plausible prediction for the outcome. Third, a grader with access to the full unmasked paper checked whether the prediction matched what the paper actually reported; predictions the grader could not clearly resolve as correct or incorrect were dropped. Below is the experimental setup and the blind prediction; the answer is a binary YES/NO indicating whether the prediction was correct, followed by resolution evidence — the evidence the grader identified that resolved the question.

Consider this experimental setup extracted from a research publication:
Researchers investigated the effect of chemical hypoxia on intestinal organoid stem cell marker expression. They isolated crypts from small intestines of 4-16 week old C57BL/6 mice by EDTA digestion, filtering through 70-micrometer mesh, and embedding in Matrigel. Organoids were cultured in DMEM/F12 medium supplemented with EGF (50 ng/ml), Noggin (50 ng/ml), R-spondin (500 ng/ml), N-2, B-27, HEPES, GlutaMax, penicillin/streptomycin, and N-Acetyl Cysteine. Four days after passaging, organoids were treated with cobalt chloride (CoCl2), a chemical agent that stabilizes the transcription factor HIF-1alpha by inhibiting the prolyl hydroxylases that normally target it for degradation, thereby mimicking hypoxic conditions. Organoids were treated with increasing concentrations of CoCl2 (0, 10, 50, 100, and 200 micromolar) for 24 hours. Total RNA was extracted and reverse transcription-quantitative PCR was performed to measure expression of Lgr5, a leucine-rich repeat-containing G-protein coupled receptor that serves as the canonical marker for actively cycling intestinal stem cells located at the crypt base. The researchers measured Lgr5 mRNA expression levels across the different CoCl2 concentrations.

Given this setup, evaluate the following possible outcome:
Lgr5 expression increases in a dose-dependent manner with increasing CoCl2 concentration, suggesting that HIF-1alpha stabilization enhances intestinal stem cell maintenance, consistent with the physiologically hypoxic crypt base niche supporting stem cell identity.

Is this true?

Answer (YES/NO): NO